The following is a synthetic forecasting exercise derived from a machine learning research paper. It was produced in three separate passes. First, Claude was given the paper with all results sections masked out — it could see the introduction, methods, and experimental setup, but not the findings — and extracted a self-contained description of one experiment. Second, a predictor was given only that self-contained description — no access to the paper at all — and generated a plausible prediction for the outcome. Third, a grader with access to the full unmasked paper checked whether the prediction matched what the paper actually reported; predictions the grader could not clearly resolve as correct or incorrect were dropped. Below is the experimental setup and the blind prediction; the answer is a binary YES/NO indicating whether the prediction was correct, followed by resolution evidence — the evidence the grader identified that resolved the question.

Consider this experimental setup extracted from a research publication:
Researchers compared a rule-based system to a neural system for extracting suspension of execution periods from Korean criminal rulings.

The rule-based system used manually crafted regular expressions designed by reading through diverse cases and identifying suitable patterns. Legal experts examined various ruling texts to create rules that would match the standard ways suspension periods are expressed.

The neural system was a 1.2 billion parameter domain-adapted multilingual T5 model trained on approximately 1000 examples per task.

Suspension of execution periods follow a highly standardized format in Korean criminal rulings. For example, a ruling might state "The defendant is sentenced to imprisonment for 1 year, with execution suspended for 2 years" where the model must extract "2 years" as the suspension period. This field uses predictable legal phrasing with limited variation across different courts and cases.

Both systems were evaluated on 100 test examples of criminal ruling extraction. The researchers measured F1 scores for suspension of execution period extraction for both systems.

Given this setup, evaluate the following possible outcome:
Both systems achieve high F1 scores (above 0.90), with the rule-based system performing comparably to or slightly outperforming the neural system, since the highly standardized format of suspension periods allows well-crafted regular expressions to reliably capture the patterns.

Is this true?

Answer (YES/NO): YES